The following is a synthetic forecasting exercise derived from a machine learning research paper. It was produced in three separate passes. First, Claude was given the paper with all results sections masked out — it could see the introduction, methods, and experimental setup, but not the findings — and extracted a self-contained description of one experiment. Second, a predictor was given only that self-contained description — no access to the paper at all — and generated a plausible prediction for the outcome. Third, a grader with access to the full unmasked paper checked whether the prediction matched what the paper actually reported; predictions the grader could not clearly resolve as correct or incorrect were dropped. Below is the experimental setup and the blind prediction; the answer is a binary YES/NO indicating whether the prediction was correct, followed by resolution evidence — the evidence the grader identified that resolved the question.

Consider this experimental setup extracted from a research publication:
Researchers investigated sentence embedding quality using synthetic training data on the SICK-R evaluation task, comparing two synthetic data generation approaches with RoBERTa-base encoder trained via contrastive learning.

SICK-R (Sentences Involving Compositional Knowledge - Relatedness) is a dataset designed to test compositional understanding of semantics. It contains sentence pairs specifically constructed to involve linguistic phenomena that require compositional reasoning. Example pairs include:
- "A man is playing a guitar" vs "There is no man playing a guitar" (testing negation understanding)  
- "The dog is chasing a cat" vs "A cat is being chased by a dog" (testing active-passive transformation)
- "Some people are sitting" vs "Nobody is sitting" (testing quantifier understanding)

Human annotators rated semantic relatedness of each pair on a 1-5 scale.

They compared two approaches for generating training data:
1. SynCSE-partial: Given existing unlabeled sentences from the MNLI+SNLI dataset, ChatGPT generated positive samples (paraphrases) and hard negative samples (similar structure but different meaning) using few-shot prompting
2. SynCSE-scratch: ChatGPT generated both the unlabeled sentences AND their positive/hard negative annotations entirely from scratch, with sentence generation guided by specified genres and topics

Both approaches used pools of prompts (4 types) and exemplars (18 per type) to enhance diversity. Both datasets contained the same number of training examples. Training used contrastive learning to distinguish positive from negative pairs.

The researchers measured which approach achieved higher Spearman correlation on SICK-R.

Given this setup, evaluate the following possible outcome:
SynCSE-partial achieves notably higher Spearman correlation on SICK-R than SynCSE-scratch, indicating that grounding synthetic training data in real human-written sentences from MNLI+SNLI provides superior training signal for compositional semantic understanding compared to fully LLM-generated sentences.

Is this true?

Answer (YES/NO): YES